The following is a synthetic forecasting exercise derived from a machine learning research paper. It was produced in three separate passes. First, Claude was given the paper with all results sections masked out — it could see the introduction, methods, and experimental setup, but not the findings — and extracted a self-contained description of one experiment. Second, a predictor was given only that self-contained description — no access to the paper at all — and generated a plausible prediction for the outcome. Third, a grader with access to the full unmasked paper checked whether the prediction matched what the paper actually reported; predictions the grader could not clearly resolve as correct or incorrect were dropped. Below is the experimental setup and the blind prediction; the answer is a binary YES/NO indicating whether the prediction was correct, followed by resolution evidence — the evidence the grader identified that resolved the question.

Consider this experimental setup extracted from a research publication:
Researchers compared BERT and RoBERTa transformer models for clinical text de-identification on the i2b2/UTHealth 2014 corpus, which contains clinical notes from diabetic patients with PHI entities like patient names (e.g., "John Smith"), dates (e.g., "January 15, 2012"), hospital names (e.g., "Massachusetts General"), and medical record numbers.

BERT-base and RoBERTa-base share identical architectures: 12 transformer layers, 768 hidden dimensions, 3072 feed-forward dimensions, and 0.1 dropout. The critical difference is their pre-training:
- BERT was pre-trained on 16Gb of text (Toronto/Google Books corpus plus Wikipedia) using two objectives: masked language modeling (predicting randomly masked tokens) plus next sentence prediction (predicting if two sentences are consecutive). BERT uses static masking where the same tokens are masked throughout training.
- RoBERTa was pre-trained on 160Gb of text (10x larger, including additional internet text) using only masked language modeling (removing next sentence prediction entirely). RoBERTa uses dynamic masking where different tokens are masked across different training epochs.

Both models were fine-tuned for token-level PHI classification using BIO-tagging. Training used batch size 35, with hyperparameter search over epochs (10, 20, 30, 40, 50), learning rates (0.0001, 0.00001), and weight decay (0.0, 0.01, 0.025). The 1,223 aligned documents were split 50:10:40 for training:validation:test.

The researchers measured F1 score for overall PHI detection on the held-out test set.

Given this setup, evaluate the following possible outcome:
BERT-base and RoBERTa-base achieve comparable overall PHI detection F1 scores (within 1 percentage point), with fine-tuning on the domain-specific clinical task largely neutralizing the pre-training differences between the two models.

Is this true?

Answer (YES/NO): NO